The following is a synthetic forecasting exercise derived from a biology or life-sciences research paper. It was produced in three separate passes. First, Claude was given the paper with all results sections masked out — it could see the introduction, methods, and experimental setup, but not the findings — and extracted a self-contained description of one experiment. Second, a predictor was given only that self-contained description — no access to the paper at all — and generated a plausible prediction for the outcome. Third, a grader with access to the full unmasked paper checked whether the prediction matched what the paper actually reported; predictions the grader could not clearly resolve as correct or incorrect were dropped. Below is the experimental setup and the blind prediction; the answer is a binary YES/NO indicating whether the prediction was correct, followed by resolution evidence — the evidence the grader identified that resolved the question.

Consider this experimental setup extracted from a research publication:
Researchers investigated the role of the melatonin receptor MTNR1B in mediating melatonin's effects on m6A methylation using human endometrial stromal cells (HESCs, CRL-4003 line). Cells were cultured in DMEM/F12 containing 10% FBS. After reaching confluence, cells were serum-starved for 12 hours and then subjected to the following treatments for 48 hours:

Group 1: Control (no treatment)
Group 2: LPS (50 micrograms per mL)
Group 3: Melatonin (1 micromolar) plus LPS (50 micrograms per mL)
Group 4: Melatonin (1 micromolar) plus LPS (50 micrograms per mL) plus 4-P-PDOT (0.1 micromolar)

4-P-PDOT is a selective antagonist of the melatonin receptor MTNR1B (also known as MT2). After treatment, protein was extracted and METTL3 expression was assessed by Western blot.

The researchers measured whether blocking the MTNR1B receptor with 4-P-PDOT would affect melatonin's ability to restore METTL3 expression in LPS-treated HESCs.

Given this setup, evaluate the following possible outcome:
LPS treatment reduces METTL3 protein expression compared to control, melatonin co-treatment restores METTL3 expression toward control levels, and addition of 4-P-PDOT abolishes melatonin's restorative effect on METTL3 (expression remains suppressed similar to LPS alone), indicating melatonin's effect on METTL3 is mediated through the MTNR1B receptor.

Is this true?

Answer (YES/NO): NO